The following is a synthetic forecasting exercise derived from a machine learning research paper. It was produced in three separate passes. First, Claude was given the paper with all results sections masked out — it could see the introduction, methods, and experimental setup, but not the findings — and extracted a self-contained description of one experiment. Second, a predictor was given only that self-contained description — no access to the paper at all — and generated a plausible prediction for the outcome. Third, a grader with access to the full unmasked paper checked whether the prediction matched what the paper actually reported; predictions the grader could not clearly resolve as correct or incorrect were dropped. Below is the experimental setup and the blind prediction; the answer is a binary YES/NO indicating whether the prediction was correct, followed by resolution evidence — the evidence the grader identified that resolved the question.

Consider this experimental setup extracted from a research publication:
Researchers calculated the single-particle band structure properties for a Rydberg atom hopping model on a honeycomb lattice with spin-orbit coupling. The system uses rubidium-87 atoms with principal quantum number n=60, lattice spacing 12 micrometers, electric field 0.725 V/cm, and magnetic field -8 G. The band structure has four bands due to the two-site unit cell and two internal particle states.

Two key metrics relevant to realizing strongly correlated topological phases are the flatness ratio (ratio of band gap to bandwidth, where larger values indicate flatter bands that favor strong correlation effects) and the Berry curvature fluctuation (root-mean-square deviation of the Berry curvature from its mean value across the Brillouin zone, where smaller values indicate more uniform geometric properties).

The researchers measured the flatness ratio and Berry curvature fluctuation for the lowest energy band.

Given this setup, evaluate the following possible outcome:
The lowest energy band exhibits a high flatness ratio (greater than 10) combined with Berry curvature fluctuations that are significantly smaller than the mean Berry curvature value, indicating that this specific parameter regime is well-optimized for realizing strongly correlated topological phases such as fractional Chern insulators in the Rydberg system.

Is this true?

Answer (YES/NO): NO